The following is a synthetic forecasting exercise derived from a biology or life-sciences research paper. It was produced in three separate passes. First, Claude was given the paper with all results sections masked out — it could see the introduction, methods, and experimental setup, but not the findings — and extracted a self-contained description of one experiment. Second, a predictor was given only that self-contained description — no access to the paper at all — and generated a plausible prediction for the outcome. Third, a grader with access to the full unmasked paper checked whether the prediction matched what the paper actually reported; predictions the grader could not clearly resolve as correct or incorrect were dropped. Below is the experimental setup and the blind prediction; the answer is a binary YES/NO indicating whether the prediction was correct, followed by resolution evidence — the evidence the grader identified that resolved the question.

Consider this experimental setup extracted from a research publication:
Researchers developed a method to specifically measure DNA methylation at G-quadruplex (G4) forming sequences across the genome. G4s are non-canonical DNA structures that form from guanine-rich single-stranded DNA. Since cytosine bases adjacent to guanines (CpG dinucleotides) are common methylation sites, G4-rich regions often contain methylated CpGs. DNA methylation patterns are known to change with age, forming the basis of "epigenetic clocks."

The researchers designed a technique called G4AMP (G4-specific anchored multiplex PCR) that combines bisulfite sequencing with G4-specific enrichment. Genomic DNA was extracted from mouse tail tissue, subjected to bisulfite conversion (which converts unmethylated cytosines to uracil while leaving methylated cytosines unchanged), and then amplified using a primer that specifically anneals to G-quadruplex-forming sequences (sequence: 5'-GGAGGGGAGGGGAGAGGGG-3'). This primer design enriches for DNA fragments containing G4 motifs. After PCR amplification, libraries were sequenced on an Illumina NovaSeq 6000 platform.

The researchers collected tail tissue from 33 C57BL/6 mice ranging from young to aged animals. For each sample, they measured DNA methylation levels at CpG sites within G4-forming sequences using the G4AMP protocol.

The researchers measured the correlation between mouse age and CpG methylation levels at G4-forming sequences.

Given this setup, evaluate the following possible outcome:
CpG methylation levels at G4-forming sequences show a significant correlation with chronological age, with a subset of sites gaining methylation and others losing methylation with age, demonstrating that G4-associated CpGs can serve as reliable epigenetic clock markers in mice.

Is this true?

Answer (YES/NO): NO